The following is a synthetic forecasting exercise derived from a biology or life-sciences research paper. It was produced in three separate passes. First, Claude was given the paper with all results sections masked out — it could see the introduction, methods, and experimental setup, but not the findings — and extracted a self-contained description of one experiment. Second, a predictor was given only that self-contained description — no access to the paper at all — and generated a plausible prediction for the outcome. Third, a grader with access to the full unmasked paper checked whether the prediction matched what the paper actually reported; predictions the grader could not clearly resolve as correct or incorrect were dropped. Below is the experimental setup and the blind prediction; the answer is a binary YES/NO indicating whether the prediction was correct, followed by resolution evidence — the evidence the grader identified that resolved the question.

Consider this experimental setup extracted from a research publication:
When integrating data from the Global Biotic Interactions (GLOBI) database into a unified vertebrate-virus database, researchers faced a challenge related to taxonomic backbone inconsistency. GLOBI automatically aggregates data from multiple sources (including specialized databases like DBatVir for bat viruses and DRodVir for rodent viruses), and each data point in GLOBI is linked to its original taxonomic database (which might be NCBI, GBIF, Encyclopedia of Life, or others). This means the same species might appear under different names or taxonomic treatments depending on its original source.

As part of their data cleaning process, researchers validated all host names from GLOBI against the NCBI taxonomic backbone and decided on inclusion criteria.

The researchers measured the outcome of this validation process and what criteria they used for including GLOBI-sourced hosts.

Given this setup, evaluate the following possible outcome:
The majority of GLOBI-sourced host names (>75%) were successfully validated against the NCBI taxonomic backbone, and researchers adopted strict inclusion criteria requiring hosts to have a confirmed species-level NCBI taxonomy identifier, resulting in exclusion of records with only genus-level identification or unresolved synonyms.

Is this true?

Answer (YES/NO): NO